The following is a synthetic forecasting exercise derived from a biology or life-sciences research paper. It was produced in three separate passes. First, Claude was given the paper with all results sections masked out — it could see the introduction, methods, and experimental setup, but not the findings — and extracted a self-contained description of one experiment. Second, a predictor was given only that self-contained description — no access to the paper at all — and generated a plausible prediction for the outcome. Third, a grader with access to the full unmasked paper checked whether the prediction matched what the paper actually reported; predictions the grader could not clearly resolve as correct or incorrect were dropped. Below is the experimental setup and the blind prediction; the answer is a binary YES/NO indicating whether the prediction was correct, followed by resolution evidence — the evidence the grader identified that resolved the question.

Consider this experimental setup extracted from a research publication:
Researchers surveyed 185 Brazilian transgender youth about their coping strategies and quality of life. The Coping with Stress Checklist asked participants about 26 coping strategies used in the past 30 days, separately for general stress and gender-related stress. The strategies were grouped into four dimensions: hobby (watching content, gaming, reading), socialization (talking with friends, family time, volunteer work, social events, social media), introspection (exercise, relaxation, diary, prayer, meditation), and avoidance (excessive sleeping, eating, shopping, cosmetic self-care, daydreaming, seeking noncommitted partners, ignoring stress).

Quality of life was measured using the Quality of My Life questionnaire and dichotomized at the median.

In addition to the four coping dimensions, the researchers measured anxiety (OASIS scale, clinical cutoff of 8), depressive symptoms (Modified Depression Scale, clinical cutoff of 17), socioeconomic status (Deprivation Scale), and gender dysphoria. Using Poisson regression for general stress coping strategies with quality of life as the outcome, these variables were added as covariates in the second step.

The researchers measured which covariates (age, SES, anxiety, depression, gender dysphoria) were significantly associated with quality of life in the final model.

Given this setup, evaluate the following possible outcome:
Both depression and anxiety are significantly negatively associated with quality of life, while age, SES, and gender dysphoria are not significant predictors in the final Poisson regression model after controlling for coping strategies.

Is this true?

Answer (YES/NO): NO